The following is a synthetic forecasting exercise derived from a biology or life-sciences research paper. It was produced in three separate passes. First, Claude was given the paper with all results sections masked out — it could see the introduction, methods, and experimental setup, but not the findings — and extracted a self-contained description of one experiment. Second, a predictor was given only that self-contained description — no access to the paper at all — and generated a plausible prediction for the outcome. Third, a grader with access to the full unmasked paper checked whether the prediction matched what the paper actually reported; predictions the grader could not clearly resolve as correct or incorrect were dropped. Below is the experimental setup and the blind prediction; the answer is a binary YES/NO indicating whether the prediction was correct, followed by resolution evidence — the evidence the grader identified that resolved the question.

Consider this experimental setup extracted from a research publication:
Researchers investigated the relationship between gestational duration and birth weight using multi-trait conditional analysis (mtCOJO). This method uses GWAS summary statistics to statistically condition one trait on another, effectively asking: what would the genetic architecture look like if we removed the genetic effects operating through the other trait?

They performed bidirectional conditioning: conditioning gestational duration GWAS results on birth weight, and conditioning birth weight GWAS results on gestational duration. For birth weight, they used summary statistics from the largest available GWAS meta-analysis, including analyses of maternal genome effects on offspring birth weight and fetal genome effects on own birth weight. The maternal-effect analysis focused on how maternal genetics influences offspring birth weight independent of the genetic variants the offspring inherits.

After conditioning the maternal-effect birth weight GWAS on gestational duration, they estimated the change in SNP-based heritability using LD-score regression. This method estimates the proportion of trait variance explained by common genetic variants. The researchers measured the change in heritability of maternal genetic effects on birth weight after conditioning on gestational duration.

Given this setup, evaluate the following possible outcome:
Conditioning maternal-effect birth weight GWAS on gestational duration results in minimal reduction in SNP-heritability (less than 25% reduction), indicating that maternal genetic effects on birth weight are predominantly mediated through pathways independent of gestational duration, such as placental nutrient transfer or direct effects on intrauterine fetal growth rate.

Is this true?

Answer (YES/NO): NO